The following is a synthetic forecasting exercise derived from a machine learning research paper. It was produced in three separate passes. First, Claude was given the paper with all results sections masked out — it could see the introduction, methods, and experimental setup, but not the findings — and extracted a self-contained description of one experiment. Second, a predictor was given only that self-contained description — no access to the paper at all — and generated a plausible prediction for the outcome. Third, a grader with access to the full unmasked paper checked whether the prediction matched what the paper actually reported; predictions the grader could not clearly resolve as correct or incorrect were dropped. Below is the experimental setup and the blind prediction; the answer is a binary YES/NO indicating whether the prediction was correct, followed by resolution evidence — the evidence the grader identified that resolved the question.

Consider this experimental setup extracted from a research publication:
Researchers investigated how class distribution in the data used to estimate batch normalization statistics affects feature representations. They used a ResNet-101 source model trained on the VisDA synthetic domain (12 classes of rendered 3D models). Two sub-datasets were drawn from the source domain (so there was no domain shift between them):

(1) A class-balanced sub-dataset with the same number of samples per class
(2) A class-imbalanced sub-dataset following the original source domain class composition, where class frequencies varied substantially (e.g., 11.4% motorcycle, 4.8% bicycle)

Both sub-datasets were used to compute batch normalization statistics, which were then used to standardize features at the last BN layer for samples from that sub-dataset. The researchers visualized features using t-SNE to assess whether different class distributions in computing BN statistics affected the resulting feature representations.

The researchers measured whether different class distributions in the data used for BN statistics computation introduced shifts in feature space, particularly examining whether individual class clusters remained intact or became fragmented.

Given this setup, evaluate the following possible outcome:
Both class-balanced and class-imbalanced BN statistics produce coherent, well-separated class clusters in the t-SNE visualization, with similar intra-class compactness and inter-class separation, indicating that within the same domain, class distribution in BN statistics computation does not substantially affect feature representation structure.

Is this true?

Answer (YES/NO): NO